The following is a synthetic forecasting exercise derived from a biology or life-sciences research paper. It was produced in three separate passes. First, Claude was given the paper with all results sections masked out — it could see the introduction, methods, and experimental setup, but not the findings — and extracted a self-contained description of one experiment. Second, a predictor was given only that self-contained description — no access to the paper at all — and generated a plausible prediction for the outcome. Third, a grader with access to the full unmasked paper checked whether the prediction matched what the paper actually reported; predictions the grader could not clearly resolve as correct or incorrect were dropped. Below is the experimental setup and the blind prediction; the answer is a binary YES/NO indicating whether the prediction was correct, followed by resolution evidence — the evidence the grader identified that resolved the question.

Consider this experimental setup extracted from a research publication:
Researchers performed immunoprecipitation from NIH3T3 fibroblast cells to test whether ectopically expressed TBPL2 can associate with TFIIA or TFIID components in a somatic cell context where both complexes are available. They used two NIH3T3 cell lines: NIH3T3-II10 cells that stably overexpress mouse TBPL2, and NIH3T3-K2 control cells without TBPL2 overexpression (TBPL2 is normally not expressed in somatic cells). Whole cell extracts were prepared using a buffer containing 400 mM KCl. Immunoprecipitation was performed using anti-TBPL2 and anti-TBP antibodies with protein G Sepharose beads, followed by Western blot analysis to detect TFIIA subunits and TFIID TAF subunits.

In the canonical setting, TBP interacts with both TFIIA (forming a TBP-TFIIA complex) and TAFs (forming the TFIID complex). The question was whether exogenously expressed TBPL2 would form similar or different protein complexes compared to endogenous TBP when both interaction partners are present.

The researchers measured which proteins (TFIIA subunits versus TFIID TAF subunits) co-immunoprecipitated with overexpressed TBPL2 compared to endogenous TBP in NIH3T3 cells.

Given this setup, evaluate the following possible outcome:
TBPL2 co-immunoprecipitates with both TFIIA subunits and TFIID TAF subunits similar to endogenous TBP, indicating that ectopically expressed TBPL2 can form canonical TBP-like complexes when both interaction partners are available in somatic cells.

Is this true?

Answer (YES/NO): NO